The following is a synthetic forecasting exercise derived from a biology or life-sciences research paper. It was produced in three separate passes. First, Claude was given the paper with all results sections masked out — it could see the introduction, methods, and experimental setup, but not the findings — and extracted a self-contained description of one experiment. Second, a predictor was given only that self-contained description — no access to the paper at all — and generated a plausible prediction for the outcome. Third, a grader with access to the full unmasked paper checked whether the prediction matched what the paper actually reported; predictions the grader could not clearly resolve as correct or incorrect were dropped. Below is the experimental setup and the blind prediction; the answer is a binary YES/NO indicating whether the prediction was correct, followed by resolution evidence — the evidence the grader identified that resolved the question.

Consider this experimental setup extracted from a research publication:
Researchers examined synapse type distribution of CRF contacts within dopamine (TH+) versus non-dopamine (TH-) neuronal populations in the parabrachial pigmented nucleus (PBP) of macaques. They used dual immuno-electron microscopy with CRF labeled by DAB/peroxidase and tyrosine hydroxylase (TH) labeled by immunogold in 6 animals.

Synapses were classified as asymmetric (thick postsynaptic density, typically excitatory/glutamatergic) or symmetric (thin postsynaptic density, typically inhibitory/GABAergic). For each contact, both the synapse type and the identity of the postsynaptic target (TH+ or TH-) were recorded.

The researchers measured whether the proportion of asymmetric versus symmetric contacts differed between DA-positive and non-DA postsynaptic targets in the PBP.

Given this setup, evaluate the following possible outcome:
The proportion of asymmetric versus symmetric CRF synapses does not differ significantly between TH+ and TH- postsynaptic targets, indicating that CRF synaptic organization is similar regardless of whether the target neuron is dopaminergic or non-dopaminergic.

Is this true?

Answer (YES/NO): YES